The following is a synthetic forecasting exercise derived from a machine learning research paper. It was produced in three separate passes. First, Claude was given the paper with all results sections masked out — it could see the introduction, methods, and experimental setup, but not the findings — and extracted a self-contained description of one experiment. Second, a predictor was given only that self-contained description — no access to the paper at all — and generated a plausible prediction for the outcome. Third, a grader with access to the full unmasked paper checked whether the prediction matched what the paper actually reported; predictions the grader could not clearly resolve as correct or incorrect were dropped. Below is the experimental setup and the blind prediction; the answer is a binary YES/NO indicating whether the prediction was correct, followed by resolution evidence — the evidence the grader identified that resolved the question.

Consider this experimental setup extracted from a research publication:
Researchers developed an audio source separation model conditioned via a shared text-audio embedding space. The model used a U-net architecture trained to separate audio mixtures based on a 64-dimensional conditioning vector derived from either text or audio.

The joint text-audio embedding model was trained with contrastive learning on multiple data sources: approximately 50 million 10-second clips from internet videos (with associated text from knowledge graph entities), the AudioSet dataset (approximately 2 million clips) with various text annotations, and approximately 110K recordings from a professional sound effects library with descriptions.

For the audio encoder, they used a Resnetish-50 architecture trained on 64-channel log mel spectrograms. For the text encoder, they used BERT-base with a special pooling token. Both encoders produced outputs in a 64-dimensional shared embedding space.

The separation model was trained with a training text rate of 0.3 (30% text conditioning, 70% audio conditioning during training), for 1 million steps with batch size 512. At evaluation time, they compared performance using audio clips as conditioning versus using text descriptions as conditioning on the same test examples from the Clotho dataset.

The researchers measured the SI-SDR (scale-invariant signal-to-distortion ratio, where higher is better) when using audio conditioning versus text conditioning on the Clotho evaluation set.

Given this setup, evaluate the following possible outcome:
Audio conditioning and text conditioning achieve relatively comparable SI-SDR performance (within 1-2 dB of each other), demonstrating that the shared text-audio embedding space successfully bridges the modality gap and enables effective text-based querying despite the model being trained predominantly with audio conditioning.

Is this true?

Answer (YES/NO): YES